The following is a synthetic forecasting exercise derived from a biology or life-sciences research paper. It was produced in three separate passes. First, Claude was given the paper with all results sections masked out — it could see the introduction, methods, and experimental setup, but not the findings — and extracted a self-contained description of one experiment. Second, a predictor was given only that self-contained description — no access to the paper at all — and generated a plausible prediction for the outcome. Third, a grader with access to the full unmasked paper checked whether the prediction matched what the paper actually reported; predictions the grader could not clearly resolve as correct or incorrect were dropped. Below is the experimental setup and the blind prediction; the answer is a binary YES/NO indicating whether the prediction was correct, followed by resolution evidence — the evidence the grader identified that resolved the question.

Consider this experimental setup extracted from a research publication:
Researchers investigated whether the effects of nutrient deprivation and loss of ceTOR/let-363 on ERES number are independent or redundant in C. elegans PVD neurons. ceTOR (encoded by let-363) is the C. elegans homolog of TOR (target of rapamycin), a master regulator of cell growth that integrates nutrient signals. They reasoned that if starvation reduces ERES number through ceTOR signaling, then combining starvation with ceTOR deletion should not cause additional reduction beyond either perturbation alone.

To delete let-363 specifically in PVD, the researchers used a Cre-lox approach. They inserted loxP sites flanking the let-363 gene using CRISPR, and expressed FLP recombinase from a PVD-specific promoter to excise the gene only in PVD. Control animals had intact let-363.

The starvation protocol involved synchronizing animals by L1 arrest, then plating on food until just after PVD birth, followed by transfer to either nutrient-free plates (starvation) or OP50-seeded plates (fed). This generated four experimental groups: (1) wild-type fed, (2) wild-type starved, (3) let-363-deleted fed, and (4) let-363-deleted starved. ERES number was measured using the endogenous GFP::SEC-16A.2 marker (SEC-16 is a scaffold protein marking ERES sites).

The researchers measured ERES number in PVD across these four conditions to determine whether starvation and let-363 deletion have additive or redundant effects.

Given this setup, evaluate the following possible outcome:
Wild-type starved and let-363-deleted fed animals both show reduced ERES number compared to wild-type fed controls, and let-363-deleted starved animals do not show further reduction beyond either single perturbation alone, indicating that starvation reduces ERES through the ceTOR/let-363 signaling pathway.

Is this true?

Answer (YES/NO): YES